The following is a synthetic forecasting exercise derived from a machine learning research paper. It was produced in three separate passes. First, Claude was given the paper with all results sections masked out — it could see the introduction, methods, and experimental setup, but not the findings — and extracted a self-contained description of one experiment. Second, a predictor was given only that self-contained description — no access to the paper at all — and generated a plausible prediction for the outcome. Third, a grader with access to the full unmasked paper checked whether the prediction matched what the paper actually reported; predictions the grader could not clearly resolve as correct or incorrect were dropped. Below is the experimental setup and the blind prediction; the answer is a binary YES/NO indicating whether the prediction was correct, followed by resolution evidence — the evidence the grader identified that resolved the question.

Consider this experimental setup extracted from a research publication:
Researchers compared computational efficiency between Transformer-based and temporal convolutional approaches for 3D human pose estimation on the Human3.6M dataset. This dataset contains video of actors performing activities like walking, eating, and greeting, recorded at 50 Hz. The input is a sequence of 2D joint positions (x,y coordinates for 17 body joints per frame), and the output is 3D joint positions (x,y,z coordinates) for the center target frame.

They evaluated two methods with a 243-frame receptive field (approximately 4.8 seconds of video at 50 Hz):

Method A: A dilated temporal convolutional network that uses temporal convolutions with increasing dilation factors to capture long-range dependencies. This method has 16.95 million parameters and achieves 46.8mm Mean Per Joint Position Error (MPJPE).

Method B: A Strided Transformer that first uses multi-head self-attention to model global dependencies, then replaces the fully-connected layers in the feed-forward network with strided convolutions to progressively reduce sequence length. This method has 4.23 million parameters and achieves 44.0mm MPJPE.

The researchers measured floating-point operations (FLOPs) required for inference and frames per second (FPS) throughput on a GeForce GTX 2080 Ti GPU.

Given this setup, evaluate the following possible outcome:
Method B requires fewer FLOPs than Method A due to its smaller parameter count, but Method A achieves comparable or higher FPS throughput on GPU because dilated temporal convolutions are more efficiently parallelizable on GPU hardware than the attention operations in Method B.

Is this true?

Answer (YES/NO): NO